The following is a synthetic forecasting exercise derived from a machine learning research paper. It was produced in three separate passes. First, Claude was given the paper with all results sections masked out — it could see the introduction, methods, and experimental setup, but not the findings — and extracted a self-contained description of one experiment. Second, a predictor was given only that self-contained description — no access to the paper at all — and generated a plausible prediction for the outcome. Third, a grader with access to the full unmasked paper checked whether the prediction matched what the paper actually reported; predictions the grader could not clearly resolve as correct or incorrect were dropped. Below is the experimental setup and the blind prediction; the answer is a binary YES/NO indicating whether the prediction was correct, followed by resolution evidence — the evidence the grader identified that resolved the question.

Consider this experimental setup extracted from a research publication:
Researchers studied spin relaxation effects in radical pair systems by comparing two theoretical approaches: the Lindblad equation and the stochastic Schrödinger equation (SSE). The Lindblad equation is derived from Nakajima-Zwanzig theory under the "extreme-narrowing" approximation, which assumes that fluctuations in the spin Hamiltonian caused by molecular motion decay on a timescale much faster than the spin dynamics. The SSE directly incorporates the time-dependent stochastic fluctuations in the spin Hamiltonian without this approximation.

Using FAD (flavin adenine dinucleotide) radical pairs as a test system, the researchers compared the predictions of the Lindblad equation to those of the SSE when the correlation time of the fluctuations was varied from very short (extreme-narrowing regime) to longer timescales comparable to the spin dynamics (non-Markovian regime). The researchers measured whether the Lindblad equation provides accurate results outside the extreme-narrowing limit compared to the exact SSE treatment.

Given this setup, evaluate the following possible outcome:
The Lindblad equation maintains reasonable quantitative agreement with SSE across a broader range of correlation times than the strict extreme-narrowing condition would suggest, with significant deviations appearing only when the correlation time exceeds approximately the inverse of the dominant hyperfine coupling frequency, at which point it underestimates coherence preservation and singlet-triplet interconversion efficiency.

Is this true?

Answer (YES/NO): NO